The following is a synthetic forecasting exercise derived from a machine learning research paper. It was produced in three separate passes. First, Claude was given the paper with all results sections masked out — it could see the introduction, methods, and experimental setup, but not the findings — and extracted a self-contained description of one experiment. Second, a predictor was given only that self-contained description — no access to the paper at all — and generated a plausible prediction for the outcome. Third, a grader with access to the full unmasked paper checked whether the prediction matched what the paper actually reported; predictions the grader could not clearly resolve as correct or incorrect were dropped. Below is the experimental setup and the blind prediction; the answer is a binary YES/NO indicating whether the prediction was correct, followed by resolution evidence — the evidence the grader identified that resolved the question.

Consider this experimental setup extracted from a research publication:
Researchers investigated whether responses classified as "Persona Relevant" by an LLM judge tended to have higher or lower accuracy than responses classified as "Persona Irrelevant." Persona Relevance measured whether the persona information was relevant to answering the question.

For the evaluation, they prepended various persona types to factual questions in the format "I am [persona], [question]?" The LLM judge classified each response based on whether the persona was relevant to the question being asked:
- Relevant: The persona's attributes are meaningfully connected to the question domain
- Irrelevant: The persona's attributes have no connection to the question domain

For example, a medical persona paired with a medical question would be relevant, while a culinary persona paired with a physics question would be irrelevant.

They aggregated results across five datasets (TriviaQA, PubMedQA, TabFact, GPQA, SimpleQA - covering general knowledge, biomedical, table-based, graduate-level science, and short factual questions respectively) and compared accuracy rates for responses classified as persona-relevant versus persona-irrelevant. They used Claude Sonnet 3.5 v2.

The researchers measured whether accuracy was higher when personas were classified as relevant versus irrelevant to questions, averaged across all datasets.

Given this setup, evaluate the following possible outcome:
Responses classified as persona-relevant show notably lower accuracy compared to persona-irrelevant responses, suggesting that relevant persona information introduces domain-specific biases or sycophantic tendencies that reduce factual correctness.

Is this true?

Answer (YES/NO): NO